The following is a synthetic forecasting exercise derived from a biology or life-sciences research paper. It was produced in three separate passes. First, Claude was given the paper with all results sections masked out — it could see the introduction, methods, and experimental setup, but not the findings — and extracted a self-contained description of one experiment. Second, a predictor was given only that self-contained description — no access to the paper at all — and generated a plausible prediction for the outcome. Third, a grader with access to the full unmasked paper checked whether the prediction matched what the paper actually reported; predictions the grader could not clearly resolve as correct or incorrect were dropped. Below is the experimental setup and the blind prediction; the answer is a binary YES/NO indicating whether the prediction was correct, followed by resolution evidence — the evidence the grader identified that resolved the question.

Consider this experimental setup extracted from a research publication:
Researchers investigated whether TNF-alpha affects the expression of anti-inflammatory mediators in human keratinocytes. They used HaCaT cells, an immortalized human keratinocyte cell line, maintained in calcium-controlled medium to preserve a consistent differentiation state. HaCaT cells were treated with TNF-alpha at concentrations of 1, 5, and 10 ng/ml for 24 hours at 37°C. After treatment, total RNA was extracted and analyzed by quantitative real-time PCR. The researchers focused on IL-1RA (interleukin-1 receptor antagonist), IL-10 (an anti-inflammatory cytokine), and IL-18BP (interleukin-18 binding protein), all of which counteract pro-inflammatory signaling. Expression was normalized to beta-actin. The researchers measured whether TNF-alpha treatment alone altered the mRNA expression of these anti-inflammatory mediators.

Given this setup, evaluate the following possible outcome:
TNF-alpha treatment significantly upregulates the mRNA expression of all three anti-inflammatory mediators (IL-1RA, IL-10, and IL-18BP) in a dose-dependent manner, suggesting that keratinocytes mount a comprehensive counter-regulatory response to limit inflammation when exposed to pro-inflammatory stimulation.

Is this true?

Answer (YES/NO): NO